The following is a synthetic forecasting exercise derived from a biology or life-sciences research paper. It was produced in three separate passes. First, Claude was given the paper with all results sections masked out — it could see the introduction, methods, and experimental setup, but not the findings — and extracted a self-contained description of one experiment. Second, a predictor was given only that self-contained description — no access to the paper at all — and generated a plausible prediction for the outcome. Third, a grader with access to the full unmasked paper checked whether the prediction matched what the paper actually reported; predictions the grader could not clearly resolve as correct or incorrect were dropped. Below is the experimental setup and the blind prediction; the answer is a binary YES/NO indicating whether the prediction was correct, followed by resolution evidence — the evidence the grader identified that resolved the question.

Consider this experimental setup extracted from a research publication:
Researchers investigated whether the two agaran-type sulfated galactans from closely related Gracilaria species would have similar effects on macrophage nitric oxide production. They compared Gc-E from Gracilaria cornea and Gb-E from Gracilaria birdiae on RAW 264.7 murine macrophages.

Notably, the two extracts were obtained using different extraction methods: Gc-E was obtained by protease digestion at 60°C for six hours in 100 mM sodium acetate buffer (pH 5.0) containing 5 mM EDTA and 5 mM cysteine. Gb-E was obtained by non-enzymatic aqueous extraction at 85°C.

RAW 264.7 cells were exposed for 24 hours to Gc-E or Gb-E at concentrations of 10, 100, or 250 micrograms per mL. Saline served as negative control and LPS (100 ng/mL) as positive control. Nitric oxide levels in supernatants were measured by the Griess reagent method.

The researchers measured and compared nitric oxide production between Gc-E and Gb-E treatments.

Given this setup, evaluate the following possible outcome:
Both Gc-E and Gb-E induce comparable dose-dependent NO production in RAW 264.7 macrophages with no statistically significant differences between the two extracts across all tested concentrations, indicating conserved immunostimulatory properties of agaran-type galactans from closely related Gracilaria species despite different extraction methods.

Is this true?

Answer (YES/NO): NO